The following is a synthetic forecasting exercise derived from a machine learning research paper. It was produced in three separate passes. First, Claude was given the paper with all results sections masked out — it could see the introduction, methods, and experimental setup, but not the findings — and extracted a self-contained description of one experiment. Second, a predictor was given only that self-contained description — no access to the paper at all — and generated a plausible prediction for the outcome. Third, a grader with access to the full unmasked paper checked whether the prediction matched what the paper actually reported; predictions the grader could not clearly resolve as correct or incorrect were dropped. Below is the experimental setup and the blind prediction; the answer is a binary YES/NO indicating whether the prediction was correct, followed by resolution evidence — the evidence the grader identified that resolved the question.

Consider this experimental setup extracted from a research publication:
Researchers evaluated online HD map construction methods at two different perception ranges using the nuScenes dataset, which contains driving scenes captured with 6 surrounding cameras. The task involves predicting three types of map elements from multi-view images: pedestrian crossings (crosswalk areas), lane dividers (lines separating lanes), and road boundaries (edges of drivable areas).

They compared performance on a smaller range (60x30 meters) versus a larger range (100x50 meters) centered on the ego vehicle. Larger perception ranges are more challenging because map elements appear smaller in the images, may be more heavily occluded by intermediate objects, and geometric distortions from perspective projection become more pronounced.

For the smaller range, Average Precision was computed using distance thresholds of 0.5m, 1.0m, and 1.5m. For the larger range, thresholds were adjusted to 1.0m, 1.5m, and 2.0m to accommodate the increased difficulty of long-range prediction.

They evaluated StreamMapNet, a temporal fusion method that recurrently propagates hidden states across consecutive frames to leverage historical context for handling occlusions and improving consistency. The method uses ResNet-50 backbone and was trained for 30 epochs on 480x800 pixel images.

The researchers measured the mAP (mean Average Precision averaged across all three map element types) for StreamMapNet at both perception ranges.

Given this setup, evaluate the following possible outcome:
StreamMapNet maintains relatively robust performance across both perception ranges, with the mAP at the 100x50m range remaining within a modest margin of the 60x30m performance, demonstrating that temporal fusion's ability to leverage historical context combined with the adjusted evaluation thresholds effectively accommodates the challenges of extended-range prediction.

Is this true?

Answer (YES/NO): YES